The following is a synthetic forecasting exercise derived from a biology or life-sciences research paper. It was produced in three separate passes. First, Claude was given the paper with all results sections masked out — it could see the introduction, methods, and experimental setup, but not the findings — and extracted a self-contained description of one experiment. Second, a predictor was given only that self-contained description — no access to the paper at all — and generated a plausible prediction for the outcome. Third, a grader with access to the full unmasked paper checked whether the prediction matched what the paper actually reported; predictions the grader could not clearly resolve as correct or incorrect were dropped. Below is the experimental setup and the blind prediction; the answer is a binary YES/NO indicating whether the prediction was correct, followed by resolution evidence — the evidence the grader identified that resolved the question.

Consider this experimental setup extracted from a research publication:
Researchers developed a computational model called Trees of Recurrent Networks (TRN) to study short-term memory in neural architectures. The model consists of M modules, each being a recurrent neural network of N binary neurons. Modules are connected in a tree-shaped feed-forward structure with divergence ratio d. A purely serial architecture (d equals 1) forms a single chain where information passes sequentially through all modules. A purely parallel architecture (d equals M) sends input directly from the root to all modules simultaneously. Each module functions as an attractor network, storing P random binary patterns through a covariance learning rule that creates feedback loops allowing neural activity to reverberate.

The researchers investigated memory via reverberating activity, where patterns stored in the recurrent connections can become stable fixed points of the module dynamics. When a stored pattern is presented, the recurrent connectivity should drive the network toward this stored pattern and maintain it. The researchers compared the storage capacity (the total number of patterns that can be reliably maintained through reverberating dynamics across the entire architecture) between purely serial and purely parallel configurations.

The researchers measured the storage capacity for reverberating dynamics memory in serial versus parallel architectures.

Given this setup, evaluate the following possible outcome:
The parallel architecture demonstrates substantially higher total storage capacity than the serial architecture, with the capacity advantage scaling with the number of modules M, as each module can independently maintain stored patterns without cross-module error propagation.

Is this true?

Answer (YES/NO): NO